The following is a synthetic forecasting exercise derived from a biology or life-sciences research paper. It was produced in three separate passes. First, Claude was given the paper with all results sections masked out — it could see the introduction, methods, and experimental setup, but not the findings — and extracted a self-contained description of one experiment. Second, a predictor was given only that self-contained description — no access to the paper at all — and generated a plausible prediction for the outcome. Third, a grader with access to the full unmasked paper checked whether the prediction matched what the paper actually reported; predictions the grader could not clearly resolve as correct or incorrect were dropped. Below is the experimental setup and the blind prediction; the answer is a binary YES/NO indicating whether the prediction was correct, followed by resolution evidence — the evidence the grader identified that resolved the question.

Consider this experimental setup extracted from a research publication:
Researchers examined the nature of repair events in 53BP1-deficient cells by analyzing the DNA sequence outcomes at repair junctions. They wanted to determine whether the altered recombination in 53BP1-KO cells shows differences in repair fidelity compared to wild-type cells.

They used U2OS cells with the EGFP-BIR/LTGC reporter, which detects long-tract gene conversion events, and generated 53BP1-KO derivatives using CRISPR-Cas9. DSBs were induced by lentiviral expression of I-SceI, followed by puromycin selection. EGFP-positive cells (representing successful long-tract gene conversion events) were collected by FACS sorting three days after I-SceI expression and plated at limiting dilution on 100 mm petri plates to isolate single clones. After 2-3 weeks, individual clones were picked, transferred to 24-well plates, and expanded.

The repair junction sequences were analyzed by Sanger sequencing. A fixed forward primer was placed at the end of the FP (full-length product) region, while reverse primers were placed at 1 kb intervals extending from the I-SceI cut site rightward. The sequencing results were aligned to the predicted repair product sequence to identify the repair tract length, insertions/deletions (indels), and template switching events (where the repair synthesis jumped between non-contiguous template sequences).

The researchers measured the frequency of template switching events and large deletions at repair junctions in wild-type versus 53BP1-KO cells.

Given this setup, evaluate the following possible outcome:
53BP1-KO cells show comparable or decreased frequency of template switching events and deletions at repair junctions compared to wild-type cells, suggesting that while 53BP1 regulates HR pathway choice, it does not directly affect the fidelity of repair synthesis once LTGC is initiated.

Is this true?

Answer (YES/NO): NO